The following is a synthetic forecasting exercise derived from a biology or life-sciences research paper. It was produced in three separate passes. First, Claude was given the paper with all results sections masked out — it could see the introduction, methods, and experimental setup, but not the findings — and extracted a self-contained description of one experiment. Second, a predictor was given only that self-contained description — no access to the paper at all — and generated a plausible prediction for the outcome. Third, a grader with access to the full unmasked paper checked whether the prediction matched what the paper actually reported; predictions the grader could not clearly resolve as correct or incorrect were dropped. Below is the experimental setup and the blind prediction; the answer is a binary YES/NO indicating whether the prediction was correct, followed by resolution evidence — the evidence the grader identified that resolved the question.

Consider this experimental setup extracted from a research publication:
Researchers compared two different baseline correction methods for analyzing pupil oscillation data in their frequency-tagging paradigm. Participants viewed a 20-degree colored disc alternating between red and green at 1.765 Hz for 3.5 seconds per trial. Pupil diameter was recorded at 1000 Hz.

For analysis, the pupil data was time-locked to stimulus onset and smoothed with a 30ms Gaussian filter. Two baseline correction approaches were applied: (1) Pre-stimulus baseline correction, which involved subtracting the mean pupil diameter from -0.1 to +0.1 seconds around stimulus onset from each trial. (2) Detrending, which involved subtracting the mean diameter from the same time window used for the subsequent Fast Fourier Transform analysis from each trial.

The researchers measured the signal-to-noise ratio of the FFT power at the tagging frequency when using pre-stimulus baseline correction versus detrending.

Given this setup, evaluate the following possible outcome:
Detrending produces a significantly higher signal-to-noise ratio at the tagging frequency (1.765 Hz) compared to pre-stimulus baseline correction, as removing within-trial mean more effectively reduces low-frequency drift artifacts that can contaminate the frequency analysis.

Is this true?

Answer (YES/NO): NO